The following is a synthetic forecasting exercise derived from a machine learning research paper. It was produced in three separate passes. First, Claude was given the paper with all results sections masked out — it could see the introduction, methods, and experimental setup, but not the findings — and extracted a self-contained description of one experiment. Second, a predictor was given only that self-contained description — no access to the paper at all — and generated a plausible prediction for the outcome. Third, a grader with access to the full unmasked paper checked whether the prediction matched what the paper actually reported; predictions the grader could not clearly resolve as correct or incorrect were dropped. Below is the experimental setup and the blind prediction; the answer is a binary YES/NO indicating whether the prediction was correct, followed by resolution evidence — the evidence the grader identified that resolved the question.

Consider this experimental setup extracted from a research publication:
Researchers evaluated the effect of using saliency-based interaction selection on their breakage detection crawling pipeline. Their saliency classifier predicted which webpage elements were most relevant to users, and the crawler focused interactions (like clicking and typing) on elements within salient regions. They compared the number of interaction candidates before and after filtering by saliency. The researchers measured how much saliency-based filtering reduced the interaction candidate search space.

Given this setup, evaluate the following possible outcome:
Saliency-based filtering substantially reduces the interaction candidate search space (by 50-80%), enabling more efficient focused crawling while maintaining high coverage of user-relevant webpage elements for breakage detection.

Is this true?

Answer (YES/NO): NO